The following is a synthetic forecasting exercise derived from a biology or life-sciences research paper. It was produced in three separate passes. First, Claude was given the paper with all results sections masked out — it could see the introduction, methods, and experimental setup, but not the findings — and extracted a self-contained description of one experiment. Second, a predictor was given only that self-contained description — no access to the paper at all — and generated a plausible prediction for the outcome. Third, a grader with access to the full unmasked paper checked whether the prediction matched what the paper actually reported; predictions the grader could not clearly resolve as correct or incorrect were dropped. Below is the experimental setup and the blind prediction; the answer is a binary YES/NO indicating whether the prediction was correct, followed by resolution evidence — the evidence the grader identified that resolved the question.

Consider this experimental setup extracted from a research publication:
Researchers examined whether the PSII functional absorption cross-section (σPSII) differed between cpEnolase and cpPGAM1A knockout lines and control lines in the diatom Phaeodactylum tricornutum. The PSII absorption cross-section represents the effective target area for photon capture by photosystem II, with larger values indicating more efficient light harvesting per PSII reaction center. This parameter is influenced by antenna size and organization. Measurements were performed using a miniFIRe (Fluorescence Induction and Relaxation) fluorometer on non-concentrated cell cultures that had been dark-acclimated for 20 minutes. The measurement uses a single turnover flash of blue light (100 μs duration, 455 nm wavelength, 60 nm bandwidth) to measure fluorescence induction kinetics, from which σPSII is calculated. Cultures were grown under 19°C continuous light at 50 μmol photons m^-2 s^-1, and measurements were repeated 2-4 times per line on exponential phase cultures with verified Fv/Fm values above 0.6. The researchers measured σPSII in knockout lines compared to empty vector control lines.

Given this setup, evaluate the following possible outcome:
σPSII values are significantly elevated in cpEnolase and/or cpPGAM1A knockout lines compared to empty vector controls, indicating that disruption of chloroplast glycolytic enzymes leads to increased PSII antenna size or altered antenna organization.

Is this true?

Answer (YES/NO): YES